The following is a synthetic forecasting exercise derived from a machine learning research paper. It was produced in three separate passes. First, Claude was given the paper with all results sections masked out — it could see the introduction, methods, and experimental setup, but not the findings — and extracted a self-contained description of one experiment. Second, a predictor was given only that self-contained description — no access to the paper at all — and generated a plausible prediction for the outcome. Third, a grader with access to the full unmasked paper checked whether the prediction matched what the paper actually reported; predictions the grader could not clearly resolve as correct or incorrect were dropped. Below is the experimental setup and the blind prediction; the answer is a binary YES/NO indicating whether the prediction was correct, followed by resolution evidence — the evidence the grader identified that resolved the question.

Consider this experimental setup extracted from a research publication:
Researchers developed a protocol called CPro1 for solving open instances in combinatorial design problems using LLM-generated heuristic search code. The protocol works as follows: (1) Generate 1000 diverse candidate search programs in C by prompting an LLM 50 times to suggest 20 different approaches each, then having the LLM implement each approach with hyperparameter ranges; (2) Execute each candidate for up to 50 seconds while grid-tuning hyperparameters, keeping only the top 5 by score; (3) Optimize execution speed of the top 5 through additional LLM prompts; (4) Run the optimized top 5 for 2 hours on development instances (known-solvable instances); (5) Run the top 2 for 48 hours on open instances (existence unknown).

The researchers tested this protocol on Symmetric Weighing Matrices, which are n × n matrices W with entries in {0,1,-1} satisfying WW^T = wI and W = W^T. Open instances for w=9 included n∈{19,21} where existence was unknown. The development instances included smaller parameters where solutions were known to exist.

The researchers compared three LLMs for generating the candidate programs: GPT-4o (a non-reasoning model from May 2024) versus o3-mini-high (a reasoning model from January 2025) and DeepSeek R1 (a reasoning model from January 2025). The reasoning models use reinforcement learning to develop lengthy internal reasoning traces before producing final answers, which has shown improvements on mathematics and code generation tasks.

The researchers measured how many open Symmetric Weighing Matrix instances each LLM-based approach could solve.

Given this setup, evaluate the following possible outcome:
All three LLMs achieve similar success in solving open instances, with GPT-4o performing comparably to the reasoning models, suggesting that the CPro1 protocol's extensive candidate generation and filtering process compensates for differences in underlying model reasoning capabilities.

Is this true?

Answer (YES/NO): NO